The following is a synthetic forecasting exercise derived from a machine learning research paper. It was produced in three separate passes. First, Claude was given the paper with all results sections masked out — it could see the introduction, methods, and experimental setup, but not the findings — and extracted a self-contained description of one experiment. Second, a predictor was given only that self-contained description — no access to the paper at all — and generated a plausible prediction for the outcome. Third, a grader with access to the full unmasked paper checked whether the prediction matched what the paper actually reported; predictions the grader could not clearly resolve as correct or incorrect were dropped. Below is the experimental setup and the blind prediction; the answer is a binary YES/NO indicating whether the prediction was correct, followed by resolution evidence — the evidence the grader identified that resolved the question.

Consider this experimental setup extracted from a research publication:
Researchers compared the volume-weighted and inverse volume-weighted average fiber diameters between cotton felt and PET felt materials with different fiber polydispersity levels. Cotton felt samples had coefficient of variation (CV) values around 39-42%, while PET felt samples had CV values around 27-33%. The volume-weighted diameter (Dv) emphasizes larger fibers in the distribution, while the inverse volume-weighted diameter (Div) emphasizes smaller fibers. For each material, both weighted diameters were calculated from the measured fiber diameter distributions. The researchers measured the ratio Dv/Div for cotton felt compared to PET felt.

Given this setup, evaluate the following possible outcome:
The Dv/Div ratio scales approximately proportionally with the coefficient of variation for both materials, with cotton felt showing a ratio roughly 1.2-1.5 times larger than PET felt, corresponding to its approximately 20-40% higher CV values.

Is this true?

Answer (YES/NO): NO